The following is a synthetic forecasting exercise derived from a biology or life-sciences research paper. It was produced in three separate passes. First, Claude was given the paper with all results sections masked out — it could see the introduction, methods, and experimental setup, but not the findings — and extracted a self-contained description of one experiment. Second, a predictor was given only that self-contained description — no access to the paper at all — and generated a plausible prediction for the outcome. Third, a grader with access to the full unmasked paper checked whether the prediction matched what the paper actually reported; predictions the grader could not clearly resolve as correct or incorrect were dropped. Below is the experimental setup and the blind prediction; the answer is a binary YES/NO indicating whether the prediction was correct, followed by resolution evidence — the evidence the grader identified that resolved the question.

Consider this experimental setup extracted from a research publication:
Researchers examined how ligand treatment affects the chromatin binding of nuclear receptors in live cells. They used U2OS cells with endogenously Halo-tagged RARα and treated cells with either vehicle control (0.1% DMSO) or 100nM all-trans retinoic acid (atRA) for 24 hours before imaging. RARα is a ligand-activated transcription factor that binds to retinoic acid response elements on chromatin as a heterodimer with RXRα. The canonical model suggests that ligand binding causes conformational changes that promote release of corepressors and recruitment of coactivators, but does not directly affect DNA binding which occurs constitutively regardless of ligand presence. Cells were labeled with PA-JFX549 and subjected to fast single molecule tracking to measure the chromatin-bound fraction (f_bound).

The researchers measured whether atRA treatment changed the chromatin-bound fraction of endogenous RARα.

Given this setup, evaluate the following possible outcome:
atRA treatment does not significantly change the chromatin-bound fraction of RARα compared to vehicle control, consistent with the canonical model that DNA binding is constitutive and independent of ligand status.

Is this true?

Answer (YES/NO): YES